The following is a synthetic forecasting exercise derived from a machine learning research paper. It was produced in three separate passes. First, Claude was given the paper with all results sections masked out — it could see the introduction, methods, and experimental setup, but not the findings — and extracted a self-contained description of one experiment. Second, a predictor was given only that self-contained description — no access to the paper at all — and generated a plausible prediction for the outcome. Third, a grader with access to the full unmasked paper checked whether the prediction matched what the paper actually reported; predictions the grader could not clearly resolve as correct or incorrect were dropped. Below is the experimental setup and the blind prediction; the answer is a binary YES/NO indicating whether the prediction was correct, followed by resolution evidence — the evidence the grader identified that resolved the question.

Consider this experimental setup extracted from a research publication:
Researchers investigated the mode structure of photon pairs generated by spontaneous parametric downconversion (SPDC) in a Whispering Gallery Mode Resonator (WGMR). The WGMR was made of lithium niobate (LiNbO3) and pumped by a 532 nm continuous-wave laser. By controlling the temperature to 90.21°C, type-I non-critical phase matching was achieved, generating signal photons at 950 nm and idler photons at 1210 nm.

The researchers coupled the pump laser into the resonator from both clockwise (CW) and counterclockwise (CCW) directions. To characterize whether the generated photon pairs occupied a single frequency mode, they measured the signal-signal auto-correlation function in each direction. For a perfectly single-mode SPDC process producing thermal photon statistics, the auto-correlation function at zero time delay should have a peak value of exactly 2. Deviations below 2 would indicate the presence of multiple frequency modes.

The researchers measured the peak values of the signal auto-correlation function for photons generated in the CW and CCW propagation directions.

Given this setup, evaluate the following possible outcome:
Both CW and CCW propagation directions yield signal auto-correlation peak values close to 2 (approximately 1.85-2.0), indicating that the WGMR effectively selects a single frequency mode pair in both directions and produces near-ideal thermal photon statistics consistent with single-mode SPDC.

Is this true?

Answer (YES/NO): YES